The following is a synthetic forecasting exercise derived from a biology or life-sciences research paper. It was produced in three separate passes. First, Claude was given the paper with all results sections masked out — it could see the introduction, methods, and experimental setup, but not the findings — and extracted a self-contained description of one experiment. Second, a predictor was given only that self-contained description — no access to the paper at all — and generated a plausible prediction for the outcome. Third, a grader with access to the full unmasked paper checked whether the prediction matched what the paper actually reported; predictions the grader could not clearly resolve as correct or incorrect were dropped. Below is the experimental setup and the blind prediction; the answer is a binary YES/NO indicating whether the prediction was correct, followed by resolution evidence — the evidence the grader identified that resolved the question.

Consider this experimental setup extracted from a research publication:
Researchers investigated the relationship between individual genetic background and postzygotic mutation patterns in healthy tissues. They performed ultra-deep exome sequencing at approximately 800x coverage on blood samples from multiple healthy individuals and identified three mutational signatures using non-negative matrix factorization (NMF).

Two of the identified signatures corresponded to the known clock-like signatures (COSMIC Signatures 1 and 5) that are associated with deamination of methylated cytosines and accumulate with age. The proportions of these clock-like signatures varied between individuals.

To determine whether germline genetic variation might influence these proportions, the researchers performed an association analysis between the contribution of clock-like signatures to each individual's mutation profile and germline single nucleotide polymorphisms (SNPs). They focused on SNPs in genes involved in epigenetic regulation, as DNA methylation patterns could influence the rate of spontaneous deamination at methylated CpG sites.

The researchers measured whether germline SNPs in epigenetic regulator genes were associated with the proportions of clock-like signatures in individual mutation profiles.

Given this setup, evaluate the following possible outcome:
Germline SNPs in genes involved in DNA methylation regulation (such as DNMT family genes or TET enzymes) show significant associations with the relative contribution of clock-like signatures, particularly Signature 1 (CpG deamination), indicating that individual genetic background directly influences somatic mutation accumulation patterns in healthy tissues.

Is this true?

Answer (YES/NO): NO